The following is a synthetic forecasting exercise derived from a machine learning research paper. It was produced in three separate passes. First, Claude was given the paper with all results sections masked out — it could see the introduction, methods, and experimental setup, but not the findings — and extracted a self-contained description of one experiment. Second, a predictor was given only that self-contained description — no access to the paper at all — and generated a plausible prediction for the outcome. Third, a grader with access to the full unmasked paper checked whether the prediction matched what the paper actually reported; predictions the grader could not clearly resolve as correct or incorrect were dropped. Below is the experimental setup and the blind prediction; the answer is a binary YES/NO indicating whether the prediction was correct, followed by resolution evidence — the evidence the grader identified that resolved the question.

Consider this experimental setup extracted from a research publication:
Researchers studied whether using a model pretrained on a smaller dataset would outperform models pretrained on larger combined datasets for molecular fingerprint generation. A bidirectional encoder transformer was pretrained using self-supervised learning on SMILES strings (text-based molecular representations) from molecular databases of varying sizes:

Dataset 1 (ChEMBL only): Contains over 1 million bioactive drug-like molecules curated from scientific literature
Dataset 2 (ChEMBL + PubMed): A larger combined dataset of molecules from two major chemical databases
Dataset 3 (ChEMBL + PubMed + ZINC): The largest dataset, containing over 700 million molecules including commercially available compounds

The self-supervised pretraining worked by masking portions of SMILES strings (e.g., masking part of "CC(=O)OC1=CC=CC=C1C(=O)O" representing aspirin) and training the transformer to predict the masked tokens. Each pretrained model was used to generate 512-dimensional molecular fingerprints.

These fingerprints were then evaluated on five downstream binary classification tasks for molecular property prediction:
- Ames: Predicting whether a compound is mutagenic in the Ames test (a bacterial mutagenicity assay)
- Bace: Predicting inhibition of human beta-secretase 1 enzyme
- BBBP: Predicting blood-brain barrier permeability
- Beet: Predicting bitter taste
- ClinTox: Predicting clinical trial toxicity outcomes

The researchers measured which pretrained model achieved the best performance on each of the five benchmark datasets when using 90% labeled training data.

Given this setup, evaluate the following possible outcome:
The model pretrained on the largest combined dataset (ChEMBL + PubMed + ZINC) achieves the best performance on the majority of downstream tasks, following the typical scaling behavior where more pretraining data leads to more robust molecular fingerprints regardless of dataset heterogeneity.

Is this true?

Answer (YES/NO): NO